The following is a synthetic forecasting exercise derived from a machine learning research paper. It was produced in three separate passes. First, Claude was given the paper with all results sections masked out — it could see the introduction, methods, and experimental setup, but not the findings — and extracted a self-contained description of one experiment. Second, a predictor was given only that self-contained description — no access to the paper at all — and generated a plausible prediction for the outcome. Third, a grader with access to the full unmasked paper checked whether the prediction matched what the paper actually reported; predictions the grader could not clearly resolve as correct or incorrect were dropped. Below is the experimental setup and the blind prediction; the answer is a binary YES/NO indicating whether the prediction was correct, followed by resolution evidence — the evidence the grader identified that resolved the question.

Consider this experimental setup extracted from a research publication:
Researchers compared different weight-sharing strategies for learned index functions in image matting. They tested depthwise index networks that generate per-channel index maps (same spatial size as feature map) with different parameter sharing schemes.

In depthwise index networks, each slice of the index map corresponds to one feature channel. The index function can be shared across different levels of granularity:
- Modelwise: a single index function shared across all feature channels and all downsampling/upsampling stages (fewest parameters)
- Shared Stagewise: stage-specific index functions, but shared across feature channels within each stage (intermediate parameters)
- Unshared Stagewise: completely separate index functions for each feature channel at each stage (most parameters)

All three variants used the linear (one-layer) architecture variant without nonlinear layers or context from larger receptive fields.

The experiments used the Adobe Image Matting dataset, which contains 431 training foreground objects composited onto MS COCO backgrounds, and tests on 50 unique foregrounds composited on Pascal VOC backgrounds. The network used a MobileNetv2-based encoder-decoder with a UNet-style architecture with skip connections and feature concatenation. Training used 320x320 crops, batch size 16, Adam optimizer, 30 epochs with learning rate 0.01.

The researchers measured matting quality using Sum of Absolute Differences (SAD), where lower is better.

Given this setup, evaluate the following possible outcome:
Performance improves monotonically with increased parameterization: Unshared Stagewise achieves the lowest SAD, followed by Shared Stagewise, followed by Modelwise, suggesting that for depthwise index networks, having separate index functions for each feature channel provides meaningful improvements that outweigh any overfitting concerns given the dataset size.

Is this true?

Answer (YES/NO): NO